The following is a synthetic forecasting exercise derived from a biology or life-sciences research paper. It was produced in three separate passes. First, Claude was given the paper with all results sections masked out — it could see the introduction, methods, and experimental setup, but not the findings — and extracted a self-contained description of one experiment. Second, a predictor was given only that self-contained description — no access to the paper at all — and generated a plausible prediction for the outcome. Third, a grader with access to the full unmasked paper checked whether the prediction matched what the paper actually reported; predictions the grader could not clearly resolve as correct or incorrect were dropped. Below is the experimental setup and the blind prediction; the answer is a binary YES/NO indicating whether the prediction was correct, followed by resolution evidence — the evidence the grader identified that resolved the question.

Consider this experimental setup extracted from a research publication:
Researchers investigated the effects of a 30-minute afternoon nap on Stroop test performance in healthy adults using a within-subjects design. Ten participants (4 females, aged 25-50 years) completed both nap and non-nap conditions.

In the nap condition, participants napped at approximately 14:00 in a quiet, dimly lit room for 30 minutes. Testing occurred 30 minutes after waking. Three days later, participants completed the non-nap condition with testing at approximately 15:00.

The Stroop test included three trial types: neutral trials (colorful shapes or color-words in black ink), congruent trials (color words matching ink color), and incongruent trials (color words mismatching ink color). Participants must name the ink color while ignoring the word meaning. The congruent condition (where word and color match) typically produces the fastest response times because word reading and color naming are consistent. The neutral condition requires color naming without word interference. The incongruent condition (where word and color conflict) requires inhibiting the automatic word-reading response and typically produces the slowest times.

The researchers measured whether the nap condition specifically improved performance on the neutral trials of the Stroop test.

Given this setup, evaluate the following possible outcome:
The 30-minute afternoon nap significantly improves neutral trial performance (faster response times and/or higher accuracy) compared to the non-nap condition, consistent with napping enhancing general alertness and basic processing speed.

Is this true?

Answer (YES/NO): YES